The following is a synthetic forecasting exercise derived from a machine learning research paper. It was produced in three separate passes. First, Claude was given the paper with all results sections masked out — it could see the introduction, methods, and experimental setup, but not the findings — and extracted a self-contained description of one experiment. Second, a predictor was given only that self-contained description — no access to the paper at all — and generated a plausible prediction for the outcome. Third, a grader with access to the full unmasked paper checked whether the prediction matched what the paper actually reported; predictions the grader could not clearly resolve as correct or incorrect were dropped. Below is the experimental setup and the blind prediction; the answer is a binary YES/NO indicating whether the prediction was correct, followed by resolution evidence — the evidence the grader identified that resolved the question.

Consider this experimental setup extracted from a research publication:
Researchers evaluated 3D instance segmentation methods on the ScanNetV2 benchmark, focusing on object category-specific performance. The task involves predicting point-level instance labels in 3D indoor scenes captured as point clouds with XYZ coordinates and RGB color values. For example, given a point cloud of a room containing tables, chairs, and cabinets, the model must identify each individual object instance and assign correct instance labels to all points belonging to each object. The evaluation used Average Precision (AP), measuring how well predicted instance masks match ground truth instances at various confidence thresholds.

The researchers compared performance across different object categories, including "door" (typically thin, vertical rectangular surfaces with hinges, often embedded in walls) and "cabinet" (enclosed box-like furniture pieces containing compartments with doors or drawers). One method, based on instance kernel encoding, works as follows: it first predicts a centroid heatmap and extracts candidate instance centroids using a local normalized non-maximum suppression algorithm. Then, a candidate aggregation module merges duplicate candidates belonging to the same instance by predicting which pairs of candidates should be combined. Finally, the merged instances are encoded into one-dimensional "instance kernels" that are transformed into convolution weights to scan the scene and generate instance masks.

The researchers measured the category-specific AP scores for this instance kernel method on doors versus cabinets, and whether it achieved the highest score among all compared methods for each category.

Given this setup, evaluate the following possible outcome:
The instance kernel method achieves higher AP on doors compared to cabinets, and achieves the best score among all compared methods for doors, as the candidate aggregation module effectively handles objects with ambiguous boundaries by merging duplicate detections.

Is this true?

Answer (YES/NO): YES